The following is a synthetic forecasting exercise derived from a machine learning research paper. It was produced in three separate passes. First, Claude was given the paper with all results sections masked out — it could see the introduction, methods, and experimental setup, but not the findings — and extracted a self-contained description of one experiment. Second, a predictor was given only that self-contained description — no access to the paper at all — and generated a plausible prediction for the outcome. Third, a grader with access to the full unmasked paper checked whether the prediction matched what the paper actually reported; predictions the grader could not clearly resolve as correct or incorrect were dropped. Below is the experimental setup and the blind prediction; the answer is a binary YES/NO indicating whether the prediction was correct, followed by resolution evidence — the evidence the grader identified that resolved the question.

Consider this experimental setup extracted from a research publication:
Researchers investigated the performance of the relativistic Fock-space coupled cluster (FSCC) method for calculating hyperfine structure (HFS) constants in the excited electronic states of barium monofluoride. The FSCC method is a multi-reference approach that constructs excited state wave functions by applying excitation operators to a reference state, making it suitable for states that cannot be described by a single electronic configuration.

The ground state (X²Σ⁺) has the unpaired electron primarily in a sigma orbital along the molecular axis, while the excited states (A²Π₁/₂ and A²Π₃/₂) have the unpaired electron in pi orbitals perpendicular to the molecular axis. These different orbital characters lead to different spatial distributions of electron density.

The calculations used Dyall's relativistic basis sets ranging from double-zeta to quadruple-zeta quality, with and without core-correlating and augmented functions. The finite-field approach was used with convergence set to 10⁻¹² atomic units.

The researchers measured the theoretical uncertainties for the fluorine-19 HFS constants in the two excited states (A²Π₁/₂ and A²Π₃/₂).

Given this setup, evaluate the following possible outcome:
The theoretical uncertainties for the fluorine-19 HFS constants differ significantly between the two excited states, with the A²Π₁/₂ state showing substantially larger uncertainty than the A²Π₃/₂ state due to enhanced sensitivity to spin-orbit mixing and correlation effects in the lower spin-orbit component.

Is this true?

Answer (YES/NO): NO